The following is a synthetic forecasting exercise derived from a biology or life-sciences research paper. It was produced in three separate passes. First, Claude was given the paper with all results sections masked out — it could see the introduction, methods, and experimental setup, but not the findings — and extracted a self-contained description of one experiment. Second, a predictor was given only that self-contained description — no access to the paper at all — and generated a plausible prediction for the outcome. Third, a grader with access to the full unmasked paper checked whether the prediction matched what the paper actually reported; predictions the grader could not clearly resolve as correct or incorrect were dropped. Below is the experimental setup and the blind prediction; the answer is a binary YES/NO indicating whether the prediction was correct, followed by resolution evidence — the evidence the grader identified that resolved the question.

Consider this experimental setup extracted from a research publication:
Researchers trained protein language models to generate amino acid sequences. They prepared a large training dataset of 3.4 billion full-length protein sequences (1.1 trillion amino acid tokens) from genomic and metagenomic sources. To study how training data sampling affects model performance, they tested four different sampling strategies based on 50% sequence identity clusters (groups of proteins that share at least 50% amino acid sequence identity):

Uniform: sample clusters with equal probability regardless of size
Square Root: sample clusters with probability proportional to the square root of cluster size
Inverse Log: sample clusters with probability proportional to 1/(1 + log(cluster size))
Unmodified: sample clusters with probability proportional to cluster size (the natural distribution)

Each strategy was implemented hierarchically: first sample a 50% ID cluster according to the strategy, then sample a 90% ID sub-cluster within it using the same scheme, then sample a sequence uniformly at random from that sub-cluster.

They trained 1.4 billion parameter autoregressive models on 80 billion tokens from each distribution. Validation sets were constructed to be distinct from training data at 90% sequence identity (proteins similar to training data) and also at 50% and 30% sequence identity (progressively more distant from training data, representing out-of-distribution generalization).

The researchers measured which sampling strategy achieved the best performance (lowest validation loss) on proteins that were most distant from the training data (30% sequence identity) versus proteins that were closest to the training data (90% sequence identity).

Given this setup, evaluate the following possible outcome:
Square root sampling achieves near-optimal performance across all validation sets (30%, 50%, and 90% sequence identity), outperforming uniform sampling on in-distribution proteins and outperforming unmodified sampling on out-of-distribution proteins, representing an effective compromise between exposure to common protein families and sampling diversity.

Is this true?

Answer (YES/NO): NO